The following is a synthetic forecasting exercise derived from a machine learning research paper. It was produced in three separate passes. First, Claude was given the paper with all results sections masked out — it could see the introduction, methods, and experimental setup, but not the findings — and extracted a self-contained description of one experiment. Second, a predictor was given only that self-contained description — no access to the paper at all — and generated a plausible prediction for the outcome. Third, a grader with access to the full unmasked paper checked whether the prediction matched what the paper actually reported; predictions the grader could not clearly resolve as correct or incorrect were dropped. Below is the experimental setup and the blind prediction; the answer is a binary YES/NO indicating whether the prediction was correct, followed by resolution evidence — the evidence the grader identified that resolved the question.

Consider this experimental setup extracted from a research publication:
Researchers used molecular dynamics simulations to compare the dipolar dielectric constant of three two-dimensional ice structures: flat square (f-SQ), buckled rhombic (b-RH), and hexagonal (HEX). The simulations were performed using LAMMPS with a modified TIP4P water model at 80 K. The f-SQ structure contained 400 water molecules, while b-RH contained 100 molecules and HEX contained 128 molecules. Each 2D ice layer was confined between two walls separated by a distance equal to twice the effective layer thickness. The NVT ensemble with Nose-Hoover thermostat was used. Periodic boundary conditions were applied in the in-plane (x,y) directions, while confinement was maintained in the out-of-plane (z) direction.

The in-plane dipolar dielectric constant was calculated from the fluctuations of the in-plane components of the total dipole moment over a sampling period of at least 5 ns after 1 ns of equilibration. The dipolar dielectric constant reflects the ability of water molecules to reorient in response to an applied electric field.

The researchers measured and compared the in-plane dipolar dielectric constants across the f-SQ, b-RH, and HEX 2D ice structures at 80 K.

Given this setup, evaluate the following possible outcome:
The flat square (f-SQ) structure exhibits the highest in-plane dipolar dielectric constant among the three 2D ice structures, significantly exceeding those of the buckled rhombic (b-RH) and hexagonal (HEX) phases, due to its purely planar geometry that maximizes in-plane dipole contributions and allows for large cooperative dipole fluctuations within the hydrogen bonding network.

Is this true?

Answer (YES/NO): NO